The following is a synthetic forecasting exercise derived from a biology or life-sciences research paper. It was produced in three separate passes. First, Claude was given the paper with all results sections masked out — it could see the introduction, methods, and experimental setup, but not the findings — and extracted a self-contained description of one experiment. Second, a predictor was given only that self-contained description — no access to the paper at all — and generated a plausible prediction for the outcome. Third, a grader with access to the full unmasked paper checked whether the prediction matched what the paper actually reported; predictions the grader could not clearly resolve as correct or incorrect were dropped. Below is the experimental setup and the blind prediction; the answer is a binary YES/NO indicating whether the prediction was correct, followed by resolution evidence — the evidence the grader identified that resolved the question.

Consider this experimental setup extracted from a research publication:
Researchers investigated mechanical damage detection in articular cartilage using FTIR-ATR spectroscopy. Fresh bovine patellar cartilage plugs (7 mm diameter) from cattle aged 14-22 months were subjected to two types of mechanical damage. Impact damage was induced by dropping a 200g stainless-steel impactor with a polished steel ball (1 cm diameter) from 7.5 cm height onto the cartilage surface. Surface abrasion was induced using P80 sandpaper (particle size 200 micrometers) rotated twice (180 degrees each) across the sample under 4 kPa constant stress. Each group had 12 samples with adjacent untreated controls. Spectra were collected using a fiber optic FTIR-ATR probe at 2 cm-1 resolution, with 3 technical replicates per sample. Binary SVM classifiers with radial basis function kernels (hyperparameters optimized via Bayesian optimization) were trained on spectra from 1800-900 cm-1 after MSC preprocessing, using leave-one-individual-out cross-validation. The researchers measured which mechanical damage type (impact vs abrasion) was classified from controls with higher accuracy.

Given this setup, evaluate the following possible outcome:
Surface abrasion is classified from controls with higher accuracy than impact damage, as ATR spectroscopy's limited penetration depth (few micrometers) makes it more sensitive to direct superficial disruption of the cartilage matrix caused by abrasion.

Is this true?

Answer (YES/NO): NO